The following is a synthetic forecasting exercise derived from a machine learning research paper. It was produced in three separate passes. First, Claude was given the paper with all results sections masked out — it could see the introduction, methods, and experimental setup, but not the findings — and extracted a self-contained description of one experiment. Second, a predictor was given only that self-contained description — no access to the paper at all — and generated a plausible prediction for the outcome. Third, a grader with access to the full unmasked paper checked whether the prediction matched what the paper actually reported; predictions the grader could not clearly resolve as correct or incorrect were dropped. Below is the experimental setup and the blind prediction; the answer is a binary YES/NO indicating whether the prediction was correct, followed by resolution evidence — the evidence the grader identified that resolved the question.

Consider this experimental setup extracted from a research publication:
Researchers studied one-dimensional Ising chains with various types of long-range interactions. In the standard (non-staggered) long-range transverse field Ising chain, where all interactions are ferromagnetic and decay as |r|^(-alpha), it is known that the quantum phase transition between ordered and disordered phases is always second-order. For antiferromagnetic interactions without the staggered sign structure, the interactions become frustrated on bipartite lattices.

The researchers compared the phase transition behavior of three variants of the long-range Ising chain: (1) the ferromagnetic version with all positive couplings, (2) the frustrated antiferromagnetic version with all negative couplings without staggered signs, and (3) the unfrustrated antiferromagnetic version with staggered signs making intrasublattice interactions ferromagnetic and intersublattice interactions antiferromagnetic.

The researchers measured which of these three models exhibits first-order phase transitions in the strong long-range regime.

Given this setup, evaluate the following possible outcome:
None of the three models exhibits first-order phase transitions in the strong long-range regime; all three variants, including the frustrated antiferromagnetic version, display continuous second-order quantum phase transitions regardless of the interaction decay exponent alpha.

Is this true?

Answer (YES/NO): NO